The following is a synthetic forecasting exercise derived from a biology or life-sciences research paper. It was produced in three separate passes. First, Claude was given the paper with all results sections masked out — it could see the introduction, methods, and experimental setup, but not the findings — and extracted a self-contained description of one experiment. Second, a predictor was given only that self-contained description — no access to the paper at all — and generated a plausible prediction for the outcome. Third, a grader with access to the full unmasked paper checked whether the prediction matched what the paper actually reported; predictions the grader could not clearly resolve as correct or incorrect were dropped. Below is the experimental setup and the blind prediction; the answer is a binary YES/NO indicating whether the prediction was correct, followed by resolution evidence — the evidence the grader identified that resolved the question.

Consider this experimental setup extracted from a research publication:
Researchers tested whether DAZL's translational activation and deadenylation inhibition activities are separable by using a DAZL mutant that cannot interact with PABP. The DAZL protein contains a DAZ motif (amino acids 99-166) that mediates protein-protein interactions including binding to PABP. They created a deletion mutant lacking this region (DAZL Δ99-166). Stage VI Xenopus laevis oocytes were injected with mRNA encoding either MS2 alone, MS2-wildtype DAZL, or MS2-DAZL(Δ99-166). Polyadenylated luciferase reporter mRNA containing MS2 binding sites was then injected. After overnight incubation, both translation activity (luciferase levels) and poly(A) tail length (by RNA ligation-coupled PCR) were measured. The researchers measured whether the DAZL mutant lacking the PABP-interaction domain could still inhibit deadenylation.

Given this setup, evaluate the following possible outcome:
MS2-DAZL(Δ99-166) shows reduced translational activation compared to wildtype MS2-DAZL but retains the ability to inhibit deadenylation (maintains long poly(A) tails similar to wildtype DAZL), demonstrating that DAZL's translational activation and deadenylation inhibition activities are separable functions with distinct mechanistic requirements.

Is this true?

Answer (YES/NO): NO